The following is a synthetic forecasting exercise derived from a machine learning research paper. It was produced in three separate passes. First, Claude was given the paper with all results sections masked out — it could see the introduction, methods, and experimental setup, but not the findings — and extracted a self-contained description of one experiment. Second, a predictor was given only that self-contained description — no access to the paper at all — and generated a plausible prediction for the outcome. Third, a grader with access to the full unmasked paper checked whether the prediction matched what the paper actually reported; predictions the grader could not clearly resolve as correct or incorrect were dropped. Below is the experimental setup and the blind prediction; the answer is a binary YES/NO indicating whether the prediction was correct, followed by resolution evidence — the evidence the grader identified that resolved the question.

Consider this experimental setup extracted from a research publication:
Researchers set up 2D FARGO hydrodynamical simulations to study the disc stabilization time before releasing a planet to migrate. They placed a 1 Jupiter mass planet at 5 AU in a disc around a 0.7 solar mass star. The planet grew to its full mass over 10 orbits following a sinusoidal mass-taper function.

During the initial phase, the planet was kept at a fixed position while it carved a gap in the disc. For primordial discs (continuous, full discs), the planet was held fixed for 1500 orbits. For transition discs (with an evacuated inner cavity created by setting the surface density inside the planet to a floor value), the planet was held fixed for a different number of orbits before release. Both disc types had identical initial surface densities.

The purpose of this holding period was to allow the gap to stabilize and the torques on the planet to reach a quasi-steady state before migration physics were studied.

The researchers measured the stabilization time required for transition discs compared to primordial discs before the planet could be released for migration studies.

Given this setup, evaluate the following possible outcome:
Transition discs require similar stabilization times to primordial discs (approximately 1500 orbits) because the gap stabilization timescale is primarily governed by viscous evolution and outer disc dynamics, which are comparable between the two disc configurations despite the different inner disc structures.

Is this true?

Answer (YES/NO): NO